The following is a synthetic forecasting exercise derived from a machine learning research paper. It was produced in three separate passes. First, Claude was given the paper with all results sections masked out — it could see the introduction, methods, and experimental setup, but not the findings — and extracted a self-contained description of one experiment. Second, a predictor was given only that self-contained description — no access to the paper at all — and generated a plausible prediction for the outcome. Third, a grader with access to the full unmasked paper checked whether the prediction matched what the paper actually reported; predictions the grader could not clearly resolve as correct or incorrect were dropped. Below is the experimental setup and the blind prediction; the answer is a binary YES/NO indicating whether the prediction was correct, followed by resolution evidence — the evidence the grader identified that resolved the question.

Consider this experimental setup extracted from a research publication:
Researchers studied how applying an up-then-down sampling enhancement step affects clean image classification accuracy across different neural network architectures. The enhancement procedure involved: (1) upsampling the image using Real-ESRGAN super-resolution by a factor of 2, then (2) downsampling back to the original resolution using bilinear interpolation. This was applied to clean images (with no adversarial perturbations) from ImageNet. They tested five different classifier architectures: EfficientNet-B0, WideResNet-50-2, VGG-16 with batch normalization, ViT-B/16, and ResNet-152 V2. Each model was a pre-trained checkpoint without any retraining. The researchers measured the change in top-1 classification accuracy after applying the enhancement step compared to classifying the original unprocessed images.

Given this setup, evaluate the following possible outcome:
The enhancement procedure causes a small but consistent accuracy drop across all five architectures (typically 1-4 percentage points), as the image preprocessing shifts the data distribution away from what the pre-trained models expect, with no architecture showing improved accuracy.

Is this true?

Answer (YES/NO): NO